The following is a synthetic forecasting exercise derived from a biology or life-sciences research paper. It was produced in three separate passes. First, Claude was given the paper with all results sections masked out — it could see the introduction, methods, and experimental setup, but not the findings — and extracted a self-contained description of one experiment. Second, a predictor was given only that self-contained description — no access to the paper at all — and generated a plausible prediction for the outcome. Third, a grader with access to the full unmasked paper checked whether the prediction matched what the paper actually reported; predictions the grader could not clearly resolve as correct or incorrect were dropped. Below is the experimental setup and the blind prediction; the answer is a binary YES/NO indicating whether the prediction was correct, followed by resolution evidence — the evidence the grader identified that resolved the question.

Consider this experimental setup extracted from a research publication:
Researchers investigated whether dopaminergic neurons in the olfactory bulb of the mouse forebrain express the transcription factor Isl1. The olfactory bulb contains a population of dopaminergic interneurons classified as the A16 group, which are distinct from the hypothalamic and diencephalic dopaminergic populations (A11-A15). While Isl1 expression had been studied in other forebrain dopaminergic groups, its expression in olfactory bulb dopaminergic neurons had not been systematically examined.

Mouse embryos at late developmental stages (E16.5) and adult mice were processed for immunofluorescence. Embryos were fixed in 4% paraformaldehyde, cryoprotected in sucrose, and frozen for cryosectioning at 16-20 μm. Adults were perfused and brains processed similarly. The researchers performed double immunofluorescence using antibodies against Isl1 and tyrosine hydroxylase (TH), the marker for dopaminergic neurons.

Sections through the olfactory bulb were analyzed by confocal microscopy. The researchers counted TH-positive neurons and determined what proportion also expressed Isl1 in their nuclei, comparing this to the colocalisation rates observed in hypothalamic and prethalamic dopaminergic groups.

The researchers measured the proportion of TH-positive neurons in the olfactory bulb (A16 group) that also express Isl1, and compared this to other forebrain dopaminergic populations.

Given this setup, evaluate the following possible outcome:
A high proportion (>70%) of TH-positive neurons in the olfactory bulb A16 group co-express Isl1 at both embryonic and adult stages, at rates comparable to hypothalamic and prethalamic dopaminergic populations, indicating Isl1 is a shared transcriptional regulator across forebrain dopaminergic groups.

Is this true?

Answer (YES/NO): NO